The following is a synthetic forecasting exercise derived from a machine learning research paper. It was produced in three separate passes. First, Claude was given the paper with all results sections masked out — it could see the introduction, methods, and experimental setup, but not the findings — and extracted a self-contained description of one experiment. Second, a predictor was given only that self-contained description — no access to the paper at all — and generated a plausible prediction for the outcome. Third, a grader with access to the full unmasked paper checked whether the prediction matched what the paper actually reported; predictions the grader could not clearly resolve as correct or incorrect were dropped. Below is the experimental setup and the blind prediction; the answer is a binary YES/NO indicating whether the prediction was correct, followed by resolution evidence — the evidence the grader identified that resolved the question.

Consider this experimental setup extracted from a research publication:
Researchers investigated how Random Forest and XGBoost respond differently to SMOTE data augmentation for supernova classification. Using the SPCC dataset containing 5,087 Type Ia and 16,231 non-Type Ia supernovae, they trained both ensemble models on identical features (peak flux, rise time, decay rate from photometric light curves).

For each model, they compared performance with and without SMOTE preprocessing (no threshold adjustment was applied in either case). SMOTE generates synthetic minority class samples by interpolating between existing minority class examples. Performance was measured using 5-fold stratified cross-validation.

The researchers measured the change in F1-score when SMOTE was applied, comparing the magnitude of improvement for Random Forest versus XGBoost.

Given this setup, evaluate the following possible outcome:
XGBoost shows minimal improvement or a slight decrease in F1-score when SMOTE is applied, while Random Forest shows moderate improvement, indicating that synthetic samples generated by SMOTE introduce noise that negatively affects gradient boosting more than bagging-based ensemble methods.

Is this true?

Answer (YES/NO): NO